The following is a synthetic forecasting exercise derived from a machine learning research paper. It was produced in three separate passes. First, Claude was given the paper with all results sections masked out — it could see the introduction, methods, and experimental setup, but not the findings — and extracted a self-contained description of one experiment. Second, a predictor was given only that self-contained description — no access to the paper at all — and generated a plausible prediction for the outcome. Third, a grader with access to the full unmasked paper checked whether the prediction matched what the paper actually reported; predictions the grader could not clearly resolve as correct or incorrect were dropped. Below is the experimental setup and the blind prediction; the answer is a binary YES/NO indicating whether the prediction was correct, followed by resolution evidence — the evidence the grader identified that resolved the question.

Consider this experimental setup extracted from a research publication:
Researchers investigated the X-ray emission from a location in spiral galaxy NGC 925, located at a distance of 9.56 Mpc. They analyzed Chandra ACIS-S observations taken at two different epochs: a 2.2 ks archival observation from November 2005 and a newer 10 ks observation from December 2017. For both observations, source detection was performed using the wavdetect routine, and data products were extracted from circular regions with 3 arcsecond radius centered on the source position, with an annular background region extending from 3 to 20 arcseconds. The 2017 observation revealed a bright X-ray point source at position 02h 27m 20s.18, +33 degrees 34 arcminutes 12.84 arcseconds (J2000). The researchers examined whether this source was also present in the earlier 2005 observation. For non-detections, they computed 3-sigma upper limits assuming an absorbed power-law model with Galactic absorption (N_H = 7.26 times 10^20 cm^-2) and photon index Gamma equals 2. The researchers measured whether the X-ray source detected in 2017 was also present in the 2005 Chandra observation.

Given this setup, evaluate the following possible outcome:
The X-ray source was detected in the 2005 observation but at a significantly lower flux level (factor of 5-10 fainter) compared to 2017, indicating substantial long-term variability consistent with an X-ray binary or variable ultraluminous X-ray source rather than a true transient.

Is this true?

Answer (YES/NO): NO